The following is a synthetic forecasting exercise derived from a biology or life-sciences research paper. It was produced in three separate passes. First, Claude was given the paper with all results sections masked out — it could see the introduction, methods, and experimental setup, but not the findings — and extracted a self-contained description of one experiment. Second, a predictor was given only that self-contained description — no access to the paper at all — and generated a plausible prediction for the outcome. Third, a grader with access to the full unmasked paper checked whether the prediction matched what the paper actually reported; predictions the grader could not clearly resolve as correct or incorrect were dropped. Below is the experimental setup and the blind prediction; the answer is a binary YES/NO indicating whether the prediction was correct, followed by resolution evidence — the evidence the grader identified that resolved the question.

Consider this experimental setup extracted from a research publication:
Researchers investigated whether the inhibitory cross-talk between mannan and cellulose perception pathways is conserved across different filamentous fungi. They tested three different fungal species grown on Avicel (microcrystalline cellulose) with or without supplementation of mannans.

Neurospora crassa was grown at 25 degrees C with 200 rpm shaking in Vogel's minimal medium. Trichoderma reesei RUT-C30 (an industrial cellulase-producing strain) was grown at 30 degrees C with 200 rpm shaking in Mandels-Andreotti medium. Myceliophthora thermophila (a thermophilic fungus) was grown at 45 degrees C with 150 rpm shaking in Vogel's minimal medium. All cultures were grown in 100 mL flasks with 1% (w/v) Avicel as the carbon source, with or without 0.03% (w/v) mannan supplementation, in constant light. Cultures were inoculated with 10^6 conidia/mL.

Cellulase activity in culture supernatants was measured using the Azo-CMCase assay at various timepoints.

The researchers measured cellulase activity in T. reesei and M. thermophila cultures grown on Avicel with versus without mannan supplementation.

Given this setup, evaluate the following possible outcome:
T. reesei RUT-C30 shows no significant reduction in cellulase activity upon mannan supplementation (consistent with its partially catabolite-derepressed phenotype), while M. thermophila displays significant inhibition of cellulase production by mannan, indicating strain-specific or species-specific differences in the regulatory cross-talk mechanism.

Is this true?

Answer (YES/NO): NO